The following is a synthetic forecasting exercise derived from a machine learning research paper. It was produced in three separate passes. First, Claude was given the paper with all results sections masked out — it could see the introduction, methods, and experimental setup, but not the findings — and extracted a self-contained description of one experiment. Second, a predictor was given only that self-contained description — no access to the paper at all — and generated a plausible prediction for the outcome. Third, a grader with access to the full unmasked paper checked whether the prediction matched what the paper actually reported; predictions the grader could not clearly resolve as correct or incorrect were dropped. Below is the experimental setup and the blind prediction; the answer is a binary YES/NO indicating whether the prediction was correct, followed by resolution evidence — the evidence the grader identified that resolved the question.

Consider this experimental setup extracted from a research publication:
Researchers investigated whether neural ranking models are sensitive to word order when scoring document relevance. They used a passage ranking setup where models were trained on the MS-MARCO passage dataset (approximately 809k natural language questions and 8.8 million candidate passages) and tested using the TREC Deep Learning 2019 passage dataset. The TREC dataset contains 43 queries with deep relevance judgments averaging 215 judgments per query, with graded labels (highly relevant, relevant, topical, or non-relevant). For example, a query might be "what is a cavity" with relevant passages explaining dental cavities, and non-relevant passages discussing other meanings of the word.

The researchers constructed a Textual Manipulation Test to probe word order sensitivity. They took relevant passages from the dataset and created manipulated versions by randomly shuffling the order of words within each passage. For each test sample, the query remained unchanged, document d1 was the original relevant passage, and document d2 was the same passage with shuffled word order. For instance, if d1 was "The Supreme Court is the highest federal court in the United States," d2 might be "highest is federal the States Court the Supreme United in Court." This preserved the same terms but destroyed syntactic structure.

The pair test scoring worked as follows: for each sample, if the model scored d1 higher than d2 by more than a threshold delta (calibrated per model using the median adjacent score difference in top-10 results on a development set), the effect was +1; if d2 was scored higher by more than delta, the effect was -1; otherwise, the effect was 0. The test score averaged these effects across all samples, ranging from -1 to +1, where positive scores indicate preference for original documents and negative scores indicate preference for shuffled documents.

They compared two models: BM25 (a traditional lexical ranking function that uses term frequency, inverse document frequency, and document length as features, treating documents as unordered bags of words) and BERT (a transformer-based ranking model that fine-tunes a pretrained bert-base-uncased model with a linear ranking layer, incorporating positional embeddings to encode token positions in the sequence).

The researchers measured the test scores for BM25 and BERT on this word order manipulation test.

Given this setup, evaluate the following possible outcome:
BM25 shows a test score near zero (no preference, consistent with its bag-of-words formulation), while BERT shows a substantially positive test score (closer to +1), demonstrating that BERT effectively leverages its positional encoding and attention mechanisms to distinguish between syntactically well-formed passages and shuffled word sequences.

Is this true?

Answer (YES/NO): YES